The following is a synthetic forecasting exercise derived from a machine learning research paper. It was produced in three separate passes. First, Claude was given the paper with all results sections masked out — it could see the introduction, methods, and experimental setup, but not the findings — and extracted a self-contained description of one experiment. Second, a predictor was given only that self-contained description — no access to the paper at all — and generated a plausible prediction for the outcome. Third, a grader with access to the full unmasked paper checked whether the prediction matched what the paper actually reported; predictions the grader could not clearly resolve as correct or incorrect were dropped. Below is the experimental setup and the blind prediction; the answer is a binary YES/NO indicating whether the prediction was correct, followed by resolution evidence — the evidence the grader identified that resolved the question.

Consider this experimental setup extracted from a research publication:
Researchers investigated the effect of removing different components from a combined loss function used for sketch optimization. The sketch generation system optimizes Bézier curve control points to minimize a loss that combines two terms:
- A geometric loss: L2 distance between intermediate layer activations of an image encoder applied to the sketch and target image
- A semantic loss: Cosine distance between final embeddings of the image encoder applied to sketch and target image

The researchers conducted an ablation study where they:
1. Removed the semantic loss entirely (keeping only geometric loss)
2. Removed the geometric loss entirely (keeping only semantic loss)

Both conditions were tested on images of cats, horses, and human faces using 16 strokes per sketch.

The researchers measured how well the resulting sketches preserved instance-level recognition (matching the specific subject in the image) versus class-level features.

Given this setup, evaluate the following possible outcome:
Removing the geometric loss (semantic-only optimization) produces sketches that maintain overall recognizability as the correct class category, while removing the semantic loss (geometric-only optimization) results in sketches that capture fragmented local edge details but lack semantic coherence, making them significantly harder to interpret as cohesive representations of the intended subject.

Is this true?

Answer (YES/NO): NO